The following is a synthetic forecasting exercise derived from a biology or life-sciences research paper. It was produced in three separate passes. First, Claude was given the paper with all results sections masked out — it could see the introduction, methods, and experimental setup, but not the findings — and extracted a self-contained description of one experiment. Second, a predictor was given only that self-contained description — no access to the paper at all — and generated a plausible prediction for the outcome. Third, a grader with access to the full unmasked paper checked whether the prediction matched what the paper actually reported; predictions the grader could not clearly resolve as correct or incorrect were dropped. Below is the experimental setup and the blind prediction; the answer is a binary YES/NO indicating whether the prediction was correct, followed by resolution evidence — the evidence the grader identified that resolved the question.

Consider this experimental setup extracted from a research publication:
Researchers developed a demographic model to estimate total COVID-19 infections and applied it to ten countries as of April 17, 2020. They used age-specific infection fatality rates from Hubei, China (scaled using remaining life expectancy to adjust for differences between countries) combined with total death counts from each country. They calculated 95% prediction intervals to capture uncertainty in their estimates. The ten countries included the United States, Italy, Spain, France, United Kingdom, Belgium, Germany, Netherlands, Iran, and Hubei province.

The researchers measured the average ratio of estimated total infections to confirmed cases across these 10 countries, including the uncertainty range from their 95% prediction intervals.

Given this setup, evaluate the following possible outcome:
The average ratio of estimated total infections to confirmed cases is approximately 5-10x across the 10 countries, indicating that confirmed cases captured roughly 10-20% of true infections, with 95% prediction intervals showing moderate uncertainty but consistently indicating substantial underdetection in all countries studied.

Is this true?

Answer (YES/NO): NO